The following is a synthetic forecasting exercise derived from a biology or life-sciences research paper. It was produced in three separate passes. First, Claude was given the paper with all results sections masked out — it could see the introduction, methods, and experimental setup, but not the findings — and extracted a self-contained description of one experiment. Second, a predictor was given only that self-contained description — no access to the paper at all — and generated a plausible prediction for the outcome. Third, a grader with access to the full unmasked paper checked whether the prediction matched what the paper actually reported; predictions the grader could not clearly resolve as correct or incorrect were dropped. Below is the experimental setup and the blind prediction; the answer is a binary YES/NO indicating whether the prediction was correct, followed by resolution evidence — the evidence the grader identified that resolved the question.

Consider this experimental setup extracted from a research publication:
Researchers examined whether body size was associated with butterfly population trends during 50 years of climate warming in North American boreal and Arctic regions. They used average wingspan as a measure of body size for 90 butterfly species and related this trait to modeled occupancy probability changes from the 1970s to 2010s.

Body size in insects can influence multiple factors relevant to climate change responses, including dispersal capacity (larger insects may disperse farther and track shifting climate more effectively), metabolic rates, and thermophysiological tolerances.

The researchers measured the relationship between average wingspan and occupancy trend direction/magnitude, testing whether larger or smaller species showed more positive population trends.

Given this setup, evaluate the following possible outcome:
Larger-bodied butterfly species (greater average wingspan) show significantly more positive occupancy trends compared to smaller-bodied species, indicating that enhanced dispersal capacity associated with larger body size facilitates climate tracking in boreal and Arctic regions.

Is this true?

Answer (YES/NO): YES